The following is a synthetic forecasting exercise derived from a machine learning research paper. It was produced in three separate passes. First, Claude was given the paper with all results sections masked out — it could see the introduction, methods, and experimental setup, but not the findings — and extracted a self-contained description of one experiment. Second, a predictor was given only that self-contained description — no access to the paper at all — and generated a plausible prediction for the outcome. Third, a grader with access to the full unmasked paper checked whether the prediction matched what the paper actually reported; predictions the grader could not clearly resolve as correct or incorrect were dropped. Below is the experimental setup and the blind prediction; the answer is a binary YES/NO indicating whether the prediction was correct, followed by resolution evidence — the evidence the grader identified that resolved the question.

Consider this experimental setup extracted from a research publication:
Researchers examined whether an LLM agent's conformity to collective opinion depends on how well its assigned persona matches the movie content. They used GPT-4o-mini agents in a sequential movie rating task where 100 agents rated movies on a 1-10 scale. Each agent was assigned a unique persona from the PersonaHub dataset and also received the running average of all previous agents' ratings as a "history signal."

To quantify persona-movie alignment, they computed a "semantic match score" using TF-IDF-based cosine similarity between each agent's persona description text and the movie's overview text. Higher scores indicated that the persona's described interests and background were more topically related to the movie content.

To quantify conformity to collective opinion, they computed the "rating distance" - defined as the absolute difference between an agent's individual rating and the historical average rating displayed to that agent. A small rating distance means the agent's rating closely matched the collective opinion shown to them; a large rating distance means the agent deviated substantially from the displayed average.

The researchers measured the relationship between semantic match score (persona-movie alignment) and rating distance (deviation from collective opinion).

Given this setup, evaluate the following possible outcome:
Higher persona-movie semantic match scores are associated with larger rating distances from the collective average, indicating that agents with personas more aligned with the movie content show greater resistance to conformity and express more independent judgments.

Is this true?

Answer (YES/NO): NO